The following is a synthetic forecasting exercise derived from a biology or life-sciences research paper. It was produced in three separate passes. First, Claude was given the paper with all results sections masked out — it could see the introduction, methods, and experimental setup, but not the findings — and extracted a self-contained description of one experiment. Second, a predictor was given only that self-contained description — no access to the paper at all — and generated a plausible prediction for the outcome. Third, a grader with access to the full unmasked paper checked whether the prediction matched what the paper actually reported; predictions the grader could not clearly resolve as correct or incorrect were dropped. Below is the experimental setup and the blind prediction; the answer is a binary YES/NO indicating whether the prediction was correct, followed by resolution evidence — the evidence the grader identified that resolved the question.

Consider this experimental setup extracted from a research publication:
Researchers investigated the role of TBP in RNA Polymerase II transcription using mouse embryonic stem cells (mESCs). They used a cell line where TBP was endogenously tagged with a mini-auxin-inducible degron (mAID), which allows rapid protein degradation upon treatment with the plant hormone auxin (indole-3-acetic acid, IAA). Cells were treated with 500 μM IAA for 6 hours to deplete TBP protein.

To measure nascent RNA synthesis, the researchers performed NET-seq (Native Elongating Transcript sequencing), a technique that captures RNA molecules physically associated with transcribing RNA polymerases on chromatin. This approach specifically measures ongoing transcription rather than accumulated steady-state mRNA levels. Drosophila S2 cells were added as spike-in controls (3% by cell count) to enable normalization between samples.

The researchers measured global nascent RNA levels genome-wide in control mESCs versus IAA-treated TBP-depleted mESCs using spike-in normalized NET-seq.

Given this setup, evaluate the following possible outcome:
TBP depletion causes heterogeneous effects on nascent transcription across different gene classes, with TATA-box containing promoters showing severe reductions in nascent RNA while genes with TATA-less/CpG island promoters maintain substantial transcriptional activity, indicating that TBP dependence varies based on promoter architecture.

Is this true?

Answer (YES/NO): NO